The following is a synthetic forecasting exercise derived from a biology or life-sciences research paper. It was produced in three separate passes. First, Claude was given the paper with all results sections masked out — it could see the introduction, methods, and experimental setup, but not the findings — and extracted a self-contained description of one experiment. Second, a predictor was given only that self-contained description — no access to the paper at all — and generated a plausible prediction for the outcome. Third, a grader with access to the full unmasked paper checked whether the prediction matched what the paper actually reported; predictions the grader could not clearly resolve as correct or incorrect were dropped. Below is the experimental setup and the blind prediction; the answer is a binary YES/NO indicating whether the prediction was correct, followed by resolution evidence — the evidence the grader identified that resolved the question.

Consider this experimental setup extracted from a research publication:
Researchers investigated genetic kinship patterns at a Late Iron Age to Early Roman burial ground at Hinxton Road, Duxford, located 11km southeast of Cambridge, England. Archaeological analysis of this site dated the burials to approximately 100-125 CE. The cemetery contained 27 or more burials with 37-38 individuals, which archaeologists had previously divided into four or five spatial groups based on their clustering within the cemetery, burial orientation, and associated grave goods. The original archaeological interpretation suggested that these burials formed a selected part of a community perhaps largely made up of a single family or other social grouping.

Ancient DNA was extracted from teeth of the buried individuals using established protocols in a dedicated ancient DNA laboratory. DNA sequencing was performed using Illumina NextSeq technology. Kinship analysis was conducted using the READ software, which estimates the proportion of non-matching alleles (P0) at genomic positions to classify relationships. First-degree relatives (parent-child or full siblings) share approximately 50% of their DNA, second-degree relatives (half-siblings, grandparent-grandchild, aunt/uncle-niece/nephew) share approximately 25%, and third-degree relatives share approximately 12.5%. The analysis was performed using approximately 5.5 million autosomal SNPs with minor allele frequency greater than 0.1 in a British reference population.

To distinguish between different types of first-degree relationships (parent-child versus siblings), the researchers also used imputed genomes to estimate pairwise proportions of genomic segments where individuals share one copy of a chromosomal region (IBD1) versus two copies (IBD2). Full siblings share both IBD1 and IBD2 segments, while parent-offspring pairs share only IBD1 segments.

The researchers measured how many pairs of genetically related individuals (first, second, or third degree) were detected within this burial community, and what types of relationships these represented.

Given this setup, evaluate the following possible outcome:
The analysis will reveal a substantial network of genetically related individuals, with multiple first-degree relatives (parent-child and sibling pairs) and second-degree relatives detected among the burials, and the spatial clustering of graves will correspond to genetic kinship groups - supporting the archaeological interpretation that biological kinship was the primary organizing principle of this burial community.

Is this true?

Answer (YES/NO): NO